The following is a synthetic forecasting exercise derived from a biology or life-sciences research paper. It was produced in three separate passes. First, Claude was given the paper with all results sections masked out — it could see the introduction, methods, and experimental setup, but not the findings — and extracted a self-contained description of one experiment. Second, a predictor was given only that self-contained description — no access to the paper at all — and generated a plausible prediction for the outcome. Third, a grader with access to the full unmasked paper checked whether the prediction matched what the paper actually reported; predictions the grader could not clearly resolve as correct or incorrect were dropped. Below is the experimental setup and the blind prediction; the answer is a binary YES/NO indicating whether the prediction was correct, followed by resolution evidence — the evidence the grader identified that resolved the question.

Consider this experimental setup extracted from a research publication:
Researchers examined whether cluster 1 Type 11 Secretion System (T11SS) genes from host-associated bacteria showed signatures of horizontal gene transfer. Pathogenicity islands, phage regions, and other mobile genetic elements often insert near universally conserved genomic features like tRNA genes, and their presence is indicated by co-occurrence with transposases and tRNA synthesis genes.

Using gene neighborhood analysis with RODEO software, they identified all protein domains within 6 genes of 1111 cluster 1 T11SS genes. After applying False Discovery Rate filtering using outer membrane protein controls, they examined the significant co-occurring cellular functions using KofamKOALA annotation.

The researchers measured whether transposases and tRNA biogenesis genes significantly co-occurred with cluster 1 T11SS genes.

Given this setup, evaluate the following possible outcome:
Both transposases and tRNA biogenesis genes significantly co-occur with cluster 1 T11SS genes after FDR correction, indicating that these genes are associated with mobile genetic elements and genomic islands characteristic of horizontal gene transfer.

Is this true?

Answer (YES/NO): YES